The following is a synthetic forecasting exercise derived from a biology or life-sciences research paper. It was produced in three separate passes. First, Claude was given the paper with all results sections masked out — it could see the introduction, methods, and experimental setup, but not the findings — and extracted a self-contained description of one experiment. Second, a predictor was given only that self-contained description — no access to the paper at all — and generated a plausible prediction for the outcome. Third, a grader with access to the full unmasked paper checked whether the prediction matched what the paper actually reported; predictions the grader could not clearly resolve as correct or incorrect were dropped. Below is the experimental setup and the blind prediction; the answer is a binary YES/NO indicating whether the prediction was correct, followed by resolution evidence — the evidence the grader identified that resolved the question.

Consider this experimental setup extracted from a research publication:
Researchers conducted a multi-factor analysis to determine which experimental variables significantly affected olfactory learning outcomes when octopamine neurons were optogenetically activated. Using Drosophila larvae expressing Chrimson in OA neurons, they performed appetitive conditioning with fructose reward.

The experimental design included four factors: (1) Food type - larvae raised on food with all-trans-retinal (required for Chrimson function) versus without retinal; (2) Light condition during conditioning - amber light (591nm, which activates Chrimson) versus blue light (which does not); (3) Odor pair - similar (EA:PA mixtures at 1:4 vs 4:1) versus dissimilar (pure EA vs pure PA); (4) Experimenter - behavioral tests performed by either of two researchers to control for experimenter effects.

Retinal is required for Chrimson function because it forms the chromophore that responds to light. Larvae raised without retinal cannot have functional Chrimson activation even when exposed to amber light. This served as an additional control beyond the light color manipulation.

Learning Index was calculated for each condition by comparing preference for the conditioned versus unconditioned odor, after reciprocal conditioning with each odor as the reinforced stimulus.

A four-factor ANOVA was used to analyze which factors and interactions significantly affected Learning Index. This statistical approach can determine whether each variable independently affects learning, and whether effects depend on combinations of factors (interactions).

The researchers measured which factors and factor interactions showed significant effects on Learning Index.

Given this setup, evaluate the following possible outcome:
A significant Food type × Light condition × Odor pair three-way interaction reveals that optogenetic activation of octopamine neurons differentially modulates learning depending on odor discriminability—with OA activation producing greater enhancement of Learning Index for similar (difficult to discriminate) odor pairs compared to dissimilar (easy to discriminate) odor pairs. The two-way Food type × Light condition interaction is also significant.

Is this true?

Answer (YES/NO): NO